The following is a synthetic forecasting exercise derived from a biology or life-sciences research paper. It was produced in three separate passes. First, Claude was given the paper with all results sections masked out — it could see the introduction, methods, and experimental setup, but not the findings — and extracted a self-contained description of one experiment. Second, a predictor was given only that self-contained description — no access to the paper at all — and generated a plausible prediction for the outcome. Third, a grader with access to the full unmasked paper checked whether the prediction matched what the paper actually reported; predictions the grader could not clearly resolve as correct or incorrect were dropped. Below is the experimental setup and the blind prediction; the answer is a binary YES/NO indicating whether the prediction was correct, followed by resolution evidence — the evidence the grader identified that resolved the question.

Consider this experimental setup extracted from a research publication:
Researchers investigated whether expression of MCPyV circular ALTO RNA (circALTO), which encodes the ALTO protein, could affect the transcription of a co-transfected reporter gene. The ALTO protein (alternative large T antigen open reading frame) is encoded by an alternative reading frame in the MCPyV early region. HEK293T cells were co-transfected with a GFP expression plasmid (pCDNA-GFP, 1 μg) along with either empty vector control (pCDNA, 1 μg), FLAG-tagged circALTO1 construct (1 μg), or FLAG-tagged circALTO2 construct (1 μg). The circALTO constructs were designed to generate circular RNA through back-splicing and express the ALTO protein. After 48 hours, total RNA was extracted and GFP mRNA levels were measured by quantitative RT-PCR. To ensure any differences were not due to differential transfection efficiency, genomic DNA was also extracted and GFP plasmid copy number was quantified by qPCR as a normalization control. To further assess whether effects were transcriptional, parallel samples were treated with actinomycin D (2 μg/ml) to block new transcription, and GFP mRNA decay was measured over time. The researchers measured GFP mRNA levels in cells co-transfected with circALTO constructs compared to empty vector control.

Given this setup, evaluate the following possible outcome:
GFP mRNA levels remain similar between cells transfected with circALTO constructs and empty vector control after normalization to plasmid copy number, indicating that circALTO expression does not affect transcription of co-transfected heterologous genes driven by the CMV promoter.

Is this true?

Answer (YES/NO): NO